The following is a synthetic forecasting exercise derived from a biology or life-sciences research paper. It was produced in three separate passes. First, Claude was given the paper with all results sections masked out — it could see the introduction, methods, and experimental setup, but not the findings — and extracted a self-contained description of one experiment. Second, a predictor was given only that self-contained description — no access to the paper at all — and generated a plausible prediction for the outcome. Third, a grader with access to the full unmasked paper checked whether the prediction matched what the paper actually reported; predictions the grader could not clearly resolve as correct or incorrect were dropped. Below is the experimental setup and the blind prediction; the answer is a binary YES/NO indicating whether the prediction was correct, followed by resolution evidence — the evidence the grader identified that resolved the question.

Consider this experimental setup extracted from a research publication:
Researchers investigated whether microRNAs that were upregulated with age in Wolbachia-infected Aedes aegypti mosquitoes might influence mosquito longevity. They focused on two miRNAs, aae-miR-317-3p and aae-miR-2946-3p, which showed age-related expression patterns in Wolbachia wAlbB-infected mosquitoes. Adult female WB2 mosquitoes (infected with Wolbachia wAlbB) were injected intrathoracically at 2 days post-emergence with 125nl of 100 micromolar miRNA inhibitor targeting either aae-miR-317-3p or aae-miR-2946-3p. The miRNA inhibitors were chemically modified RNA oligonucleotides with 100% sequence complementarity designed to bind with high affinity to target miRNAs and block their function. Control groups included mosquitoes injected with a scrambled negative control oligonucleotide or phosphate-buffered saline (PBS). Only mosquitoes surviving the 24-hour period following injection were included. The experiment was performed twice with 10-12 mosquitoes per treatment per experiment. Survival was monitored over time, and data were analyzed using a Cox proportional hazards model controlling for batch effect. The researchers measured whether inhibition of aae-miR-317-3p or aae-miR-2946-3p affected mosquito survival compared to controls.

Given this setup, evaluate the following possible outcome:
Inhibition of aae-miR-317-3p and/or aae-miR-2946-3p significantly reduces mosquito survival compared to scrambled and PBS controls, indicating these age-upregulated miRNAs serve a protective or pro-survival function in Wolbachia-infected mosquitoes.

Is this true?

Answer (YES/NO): YES